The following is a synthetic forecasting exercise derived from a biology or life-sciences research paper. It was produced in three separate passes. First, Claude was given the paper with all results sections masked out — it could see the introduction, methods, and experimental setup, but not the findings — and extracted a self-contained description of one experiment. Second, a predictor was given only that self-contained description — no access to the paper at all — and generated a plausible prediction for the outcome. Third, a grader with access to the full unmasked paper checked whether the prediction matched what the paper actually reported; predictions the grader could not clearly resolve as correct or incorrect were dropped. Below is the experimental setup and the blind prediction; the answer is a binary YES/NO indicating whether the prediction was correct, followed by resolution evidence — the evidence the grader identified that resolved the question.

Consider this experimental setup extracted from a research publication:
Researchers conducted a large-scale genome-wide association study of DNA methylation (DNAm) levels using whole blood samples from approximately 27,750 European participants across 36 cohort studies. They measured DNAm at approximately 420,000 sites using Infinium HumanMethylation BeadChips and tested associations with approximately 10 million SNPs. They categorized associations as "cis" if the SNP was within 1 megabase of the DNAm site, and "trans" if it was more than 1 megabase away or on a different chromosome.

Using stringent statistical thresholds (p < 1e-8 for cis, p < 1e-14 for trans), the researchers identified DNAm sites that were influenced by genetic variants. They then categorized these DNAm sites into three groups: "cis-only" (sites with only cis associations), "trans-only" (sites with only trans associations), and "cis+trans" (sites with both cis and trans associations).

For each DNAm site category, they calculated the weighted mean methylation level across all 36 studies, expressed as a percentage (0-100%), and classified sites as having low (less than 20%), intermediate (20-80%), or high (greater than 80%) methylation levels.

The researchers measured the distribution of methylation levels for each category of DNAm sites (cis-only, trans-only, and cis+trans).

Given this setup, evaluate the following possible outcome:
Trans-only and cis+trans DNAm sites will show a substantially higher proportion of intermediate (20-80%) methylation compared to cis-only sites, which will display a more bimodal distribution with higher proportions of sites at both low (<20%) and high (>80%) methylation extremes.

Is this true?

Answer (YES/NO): NO